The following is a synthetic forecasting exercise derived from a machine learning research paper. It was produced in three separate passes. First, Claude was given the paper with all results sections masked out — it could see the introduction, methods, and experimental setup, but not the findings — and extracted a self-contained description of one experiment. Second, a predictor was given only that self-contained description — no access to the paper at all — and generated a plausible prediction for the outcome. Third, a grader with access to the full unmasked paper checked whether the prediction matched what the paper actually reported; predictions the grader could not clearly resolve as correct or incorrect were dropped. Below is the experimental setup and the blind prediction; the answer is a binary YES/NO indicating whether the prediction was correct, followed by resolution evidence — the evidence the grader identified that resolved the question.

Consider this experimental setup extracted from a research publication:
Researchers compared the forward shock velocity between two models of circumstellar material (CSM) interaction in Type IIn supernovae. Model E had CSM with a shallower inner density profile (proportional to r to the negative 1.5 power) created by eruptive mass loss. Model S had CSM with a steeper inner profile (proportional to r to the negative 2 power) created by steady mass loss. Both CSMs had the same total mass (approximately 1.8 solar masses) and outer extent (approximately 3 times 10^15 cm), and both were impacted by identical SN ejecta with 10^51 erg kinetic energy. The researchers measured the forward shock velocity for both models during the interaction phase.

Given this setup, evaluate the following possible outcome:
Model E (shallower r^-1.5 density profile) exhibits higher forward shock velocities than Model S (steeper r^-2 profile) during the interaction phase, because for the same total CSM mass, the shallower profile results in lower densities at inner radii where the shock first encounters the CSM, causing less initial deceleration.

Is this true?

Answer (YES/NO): YES